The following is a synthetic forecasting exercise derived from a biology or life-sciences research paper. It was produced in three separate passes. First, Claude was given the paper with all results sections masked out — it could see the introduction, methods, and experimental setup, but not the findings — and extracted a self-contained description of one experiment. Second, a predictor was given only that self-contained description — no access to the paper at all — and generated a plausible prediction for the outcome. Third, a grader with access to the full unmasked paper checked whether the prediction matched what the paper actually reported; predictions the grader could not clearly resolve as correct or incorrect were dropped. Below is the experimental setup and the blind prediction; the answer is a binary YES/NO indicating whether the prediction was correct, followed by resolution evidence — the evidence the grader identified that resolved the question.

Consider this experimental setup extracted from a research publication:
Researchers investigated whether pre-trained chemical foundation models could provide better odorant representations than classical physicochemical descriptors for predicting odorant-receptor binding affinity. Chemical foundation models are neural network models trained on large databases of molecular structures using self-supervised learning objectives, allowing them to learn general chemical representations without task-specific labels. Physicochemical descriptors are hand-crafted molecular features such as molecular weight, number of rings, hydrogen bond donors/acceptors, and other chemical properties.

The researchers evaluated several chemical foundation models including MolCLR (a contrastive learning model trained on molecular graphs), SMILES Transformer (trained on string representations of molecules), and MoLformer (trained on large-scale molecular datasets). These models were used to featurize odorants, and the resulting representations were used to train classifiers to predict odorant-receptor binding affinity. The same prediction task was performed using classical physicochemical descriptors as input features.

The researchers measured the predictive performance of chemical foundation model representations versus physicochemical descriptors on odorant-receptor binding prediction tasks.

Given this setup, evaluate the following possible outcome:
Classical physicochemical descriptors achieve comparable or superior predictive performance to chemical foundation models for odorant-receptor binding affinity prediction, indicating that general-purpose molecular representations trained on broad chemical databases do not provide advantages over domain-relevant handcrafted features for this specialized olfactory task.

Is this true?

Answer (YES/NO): YES